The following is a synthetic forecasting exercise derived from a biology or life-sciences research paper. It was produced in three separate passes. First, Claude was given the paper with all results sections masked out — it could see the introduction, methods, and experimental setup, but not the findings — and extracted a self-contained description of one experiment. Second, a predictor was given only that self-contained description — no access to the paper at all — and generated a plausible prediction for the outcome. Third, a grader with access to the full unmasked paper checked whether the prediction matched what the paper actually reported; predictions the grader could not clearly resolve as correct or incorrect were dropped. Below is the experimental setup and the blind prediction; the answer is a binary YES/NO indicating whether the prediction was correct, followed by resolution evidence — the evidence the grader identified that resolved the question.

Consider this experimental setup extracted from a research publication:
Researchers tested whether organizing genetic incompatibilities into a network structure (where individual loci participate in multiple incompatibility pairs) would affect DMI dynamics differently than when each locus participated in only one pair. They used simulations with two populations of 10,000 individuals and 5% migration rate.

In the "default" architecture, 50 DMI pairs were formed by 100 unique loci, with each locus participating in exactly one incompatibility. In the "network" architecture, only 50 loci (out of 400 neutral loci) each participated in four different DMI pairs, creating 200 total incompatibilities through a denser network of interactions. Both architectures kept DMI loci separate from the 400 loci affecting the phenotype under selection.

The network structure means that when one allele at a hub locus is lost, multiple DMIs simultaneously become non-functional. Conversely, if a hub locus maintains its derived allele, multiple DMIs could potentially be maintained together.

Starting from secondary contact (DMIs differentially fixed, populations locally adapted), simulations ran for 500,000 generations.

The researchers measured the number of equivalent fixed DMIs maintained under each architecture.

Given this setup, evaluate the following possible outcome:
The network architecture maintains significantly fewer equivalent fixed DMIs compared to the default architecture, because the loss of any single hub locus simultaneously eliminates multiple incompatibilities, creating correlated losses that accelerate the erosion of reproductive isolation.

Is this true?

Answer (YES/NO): NO